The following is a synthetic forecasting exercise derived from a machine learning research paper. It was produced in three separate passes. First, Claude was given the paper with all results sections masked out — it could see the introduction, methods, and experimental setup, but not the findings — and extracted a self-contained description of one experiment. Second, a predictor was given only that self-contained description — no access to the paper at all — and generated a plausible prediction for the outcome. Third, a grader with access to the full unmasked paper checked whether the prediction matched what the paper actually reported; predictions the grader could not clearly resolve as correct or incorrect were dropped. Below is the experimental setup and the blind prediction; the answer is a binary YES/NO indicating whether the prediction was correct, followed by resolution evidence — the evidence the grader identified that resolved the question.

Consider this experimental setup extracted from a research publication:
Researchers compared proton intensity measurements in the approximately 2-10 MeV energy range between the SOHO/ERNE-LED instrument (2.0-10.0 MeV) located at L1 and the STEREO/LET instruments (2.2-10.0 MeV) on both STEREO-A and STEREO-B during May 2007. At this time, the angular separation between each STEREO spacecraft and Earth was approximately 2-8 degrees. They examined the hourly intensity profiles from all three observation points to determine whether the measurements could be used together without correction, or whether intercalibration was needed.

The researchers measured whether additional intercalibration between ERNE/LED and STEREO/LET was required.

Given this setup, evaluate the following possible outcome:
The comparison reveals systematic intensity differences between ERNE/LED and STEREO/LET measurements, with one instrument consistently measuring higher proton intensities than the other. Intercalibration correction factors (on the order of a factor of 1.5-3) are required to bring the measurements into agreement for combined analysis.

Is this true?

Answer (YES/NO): NO